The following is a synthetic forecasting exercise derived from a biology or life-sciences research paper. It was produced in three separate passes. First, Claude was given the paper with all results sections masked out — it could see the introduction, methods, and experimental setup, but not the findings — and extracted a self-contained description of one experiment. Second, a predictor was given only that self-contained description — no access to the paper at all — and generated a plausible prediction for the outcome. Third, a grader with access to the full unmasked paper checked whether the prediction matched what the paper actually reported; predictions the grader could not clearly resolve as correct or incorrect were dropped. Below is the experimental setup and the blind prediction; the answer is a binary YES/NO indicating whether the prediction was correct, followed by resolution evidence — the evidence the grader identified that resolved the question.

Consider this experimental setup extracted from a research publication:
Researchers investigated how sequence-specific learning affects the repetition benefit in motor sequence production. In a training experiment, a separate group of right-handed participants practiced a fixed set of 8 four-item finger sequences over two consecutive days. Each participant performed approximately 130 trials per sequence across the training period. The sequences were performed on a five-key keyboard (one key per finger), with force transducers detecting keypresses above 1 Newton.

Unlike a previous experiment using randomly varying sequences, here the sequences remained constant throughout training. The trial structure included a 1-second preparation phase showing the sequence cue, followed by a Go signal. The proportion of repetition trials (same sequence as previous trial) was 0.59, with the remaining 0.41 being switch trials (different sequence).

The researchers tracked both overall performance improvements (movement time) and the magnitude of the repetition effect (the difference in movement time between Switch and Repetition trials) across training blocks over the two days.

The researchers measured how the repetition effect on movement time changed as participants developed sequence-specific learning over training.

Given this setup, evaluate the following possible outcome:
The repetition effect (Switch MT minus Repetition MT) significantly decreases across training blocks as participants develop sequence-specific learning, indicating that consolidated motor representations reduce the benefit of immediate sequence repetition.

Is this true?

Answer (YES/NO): YES